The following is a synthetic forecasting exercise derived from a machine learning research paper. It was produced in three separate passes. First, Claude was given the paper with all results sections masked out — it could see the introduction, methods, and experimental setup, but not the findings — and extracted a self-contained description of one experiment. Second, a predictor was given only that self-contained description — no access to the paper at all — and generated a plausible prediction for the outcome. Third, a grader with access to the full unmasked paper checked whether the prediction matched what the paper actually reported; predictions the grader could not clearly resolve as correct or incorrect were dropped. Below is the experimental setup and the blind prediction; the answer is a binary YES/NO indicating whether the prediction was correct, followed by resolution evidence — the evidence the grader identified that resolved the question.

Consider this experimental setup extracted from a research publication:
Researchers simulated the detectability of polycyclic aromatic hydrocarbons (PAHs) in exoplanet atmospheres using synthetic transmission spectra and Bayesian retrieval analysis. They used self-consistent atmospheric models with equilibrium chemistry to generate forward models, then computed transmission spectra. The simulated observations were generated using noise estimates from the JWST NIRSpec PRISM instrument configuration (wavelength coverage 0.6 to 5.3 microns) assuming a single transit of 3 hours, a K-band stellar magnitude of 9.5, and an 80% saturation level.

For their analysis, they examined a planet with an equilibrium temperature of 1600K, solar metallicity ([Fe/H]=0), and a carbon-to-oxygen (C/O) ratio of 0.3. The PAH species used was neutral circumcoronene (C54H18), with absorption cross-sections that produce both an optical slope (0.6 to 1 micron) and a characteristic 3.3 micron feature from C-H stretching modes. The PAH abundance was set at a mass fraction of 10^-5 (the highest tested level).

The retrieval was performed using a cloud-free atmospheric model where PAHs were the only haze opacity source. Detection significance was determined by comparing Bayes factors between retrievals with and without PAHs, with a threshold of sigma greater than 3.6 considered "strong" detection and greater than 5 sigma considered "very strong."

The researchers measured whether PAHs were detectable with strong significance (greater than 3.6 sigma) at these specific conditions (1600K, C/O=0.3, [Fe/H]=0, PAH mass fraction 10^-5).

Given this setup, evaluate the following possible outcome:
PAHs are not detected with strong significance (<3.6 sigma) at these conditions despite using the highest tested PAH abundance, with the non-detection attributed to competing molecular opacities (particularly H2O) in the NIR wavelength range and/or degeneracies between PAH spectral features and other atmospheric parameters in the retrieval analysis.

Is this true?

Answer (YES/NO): NO